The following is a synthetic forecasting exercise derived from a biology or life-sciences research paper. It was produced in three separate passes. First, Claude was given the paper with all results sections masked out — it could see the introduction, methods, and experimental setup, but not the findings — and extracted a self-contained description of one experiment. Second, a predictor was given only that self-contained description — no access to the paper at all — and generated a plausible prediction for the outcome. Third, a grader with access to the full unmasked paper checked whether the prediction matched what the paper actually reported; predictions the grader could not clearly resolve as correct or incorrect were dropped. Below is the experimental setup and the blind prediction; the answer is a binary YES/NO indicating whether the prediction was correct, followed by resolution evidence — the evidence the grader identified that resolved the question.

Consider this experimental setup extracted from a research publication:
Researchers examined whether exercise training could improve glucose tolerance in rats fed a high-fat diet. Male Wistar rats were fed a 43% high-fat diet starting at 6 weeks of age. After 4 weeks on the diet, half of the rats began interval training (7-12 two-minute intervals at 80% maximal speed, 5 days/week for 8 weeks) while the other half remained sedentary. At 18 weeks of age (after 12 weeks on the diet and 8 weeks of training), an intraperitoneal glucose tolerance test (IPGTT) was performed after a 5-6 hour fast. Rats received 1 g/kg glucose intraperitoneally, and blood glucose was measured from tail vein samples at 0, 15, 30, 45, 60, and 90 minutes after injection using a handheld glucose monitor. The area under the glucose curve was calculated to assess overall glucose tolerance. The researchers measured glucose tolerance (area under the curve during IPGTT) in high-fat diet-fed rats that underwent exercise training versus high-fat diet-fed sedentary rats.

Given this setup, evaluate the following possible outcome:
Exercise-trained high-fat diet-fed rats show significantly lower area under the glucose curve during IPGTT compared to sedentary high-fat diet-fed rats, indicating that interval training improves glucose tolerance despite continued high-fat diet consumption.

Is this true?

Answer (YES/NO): NO